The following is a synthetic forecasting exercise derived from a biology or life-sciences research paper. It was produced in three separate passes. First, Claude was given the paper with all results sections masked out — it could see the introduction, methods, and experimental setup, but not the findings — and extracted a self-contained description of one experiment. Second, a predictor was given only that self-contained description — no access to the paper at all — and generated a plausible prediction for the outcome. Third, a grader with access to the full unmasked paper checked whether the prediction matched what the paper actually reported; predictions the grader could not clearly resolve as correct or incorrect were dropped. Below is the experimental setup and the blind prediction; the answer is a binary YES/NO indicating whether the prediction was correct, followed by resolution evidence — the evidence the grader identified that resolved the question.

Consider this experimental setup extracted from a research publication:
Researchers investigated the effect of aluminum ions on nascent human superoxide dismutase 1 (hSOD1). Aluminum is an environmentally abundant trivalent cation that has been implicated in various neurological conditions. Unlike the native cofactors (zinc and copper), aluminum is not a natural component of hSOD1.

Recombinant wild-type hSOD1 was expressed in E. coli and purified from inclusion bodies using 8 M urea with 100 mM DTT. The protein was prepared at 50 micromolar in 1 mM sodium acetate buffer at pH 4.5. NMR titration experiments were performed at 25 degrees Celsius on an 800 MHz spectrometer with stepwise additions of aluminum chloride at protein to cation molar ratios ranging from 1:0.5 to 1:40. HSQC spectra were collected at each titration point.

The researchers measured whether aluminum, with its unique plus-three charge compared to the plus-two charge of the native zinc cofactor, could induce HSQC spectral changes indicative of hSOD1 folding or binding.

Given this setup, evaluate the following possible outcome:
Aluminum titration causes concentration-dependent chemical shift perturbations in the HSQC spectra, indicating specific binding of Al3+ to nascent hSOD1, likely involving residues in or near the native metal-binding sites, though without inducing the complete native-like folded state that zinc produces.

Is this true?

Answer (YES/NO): NO